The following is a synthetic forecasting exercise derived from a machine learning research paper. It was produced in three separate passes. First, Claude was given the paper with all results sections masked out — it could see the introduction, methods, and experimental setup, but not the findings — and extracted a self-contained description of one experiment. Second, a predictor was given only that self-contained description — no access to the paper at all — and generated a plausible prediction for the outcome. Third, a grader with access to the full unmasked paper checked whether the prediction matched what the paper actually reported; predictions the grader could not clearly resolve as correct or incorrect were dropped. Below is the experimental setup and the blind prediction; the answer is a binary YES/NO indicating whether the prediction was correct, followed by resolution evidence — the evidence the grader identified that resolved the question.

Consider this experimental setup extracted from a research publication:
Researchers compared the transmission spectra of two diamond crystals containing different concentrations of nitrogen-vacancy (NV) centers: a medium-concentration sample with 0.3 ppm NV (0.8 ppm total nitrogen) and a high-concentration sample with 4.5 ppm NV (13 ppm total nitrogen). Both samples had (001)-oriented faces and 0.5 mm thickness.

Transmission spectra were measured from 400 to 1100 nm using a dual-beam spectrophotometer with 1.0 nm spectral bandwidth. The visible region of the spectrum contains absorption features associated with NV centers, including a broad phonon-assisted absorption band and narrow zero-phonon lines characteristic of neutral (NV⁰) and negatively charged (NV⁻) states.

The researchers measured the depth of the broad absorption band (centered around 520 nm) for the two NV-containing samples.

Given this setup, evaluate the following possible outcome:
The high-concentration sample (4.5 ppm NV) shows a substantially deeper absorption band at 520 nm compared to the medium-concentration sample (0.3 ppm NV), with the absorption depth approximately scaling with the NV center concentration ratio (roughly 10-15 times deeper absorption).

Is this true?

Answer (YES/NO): YES